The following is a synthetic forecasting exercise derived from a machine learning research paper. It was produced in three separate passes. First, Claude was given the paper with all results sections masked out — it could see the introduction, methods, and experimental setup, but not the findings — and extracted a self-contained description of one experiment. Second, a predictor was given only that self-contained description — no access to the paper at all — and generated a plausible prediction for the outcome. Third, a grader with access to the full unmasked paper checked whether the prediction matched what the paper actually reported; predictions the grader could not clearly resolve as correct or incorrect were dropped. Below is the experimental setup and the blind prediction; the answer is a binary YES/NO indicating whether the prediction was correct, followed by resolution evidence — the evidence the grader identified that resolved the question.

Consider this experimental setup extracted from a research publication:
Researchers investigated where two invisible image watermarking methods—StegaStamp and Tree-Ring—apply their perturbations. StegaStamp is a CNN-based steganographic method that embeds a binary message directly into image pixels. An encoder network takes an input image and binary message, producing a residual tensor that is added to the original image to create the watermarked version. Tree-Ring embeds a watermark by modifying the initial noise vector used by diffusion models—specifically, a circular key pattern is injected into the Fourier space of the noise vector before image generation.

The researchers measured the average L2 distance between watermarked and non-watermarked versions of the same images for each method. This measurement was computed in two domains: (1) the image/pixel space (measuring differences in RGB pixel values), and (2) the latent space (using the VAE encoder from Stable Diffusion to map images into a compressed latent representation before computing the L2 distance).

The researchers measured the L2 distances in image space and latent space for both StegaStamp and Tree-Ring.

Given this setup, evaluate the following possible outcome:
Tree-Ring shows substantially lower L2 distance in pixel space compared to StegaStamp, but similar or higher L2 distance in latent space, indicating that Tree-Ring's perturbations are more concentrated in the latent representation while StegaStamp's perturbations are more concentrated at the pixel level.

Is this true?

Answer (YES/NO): NO